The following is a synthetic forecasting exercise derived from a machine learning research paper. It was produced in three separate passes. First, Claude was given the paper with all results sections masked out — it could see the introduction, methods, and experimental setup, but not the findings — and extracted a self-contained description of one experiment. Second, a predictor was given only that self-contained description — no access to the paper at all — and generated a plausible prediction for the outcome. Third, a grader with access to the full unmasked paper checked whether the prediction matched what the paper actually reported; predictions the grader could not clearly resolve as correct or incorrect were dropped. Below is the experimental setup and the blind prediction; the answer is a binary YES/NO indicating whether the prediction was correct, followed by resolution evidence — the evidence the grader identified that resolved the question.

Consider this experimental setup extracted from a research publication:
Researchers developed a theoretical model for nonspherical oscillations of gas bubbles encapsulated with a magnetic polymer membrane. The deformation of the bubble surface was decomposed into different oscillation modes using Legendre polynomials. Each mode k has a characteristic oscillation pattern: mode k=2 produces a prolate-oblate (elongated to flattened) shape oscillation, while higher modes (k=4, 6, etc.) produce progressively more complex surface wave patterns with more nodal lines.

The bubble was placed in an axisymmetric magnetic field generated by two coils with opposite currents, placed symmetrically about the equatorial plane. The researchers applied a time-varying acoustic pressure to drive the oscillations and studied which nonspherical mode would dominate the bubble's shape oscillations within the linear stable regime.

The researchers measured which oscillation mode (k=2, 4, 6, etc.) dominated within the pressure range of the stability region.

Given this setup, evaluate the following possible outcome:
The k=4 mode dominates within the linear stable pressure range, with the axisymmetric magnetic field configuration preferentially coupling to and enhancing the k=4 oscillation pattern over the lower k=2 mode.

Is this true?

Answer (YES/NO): NO